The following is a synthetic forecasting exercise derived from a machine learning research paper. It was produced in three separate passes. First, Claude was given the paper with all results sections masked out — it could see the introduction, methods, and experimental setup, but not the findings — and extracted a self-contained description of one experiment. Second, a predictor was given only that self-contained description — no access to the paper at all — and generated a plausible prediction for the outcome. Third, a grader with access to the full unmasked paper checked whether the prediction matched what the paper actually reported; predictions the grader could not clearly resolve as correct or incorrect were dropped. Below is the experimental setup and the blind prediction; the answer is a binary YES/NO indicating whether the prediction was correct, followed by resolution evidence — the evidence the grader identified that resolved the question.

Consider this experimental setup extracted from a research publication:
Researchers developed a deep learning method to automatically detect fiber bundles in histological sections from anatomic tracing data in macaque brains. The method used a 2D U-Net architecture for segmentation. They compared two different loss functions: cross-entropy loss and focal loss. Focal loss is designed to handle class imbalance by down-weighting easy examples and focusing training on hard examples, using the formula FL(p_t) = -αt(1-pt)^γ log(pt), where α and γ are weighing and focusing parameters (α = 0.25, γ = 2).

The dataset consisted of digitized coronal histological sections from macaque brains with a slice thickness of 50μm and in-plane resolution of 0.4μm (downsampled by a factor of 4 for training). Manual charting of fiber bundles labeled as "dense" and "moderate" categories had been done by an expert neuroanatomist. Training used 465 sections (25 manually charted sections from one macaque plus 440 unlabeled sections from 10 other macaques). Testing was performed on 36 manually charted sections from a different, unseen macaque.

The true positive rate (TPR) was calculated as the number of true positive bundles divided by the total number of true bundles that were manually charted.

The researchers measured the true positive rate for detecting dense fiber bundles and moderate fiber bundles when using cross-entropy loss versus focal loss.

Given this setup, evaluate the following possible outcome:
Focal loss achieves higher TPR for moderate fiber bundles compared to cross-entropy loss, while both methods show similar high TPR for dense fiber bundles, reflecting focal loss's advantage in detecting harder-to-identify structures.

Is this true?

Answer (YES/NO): NO